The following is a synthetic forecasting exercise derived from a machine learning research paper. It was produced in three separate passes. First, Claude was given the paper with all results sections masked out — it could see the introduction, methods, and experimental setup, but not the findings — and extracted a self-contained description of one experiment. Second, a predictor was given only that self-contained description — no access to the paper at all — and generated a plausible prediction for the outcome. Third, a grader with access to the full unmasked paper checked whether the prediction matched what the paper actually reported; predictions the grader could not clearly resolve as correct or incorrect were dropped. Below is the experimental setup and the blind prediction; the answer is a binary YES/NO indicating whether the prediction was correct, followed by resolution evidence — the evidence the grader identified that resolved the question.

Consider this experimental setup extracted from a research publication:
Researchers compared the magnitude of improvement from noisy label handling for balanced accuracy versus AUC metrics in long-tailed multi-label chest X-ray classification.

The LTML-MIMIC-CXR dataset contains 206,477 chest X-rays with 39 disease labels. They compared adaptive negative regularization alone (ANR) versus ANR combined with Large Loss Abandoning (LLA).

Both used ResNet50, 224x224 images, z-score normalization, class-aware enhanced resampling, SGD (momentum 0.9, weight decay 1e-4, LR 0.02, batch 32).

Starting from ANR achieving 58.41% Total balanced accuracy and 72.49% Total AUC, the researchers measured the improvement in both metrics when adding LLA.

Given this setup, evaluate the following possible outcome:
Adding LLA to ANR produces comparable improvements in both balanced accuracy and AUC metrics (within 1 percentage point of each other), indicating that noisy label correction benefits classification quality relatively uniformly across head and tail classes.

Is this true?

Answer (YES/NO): NO